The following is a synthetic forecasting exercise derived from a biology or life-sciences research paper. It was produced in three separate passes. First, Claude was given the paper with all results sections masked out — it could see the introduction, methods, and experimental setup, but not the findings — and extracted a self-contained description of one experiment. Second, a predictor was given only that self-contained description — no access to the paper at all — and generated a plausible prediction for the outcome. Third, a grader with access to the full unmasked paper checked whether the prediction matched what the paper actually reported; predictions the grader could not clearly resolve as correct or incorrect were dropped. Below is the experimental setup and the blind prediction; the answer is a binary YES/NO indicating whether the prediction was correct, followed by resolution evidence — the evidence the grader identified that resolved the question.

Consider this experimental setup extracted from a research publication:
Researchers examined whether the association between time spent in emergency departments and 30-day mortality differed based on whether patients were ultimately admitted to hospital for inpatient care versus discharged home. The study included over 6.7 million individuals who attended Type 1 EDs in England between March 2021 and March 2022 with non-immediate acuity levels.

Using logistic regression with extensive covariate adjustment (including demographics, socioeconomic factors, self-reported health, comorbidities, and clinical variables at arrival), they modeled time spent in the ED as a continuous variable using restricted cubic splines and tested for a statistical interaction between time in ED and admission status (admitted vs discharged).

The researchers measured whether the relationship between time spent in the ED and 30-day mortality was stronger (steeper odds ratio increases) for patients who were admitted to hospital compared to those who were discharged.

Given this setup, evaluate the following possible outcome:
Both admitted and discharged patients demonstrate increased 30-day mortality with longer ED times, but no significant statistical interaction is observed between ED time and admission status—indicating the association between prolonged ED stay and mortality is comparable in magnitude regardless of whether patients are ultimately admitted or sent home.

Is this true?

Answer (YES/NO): NO